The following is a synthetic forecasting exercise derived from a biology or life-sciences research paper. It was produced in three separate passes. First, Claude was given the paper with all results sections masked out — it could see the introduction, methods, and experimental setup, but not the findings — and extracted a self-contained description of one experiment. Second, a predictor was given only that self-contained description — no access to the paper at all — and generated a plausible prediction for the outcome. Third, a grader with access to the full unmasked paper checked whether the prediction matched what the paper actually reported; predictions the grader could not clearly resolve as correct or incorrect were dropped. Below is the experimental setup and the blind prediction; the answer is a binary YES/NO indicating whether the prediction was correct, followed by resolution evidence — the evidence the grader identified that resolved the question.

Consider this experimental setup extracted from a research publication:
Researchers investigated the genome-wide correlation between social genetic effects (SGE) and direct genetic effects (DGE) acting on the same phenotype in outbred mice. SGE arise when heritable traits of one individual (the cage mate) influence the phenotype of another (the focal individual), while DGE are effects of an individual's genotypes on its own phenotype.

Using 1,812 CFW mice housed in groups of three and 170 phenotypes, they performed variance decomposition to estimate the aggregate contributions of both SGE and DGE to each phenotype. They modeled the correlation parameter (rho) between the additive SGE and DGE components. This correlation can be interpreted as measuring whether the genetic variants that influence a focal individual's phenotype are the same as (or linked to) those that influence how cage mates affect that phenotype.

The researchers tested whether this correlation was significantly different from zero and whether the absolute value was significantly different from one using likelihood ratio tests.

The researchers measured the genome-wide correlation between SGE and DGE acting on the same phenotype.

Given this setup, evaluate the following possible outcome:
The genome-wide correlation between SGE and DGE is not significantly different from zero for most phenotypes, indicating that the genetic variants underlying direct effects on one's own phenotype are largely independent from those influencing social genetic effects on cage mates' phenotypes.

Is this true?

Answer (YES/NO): NO